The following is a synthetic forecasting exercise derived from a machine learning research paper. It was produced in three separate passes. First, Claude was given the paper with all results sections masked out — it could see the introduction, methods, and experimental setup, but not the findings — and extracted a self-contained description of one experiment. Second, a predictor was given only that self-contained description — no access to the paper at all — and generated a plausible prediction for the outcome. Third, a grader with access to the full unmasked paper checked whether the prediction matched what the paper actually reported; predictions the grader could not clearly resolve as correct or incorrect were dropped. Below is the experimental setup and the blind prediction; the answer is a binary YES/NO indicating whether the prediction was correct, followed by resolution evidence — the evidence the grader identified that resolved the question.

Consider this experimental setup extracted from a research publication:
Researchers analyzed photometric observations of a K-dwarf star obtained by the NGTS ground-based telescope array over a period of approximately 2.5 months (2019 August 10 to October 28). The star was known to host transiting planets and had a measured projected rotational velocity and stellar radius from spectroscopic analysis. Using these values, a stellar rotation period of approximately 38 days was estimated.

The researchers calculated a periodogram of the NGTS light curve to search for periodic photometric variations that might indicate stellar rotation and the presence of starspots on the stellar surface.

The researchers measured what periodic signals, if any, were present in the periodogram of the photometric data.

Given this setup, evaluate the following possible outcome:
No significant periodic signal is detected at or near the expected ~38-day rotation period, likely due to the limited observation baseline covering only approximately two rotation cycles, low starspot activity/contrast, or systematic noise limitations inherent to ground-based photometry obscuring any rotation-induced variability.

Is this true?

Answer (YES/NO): NO